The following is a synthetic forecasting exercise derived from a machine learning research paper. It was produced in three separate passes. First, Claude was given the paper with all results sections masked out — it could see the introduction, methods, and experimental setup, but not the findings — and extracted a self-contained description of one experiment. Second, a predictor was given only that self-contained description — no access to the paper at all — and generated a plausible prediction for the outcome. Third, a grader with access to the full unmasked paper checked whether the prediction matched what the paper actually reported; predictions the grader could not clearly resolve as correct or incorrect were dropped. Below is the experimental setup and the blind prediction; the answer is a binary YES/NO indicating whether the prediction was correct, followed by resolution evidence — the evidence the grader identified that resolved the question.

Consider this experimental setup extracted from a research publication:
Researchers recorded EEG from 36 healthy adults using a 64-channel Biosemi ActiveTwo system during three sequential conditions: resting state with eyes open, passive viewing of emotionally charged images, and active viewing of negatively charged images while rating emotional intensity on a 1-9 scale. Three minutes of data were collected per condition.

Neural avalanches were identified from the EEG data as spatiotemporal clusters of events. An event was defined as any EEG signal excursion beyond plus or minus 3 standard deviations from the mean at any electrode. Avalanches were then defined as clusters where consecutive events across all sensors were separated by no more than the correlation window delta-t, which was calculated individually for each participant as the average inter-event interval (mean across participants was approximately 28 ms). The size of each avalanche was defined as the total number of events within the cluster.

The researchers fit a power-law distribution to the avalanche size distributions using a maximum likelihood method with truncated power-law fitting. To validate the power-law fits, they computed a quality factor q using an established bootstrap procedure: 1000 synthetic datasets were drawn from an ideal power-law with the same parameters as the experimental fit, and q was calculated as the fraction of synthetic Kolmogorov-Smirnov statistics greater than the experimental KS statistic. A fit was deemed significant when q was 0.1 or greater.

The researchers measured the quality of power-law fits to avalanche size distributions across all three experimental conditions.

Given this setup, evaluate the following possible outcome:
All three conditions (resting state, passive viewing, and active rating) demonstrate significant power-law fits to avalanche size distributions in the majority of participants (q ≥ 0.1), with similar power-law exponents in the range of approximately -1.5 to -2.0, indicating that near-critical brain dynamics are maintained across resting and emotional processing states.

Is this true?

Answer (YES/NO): NO